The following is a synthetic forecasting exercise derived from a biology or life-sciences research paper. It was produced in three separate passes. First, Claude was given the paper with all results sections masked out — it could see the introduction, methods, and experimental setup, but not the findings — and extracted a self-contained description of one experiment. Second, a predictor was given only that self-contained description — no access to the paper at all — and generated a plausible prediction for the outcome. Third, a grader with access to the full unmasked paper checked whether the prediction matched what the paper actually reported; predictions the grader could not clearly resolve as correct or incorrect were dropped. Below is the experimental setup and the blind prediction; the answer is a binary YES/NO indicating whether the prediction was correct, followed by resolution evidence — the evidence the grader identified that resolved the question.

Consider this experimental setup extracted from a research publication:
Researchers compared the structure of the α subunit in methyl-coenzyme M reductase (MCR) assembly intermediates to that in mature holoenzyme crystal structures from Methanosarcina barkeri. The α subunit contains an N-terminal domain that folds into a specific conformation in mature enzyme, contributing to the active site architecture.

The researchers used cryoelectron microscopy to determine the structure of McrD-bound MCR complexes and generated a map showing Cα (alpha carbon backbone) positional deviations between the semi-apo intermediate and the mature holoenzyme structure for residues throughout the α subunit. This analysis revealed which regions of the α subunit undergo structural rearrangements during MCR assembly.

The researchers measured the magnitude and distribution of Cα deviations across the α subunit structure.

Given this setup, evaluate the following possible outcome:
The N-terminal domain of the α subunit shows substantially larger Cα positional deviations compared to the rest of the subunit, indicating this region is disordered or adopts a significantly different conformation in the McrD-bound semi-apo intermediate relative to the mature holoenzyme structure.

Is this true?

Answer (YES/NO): YES